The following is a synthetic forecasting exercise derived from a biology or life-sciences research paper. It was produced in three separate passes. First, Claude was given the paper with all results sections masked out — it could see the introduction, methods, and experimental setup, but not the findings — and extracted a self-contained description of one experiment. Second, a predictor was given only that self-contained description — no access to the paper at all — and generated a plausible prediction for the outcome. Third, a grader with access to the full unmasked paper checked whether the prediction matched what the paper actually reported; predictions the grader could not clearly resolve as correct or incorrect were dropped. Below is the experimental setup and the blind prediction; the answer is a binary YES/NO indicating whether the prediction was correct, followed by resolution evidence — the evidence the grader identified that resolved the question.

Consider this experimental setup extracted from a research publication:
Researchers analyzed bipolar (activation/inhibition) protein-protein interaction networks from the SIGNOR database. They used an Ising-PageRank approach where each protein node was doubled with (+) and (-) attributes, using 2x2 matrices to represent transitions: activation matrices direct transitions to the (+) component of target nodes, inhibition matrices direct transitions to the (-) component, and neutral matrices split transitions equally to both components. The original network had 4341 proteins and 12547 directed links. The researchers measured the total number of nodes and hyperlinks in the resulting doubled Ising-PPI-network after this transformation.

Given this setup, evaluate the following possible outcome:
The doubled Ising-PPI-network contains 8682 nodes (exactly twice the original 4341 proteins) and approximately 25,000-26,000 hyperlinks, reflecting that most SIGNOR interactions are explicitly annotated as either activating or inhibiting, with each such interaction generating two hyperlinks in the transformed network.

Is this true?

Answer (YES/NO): NO